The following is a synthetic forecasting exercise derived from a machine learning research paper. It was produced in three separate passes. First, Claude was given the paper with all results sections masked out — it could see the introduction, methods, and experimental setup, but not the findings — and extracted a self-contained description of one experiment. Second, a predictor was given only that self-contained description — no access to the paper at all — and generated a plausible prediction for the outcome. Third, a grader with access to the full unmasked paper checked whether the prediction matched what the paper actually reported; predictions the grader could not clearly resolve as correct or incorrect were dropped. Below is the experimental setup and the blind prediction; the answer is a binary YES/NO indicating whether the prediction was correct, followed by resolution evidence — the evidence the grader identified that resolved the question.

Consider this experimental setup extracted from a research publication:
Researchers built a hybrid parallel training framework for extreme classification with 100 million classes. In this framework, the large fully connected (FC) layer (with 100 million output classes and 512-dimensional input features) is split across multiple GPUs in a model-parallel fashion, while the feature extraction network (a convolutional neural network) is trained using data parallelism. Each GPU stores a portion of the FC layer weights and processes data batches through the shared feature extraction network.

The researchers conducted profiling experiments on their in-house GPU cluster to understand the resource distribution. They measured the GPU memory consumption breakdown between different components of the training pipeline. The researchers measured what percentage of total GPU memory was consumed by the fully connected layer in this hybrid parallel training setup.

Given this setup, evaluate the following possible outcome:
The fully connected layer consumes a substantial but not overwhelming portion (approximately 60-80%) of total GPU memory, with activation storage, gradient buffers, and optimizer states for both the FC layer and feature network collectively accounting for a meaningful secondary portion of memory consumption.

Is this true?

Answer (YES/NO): YES